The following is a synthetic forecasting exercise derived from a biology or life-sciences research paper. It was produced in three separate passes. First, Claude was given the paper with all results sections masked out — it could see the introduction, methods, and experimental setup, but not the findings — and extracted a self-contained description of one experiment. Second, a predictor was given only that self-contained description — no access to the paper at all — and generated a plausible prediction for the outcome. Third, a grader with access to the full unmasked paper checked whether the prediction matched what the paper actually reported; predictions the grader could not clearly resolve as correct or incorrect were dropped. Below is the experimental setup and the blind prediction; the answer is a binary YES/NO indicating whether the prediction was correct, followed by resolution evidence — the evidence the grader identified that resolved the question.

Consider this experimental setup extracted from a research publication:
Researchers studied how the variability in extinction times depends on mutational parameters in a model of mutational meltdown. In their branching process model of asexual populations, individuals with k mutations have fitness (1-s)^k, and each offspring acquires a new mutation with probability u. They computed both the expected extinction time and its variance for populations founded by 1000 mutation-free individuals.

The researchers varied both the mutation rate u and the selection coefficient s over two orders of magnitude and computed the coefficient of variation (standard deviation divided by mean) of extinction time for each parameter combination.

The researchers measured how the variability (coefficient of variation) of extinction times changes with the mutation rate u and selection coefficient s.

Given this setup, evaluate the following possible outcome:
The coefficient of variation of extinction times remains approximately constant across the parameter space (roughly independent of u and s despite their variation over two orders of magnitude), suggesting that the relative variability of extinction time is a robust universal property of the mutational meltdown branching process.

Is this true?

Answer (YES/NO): NO